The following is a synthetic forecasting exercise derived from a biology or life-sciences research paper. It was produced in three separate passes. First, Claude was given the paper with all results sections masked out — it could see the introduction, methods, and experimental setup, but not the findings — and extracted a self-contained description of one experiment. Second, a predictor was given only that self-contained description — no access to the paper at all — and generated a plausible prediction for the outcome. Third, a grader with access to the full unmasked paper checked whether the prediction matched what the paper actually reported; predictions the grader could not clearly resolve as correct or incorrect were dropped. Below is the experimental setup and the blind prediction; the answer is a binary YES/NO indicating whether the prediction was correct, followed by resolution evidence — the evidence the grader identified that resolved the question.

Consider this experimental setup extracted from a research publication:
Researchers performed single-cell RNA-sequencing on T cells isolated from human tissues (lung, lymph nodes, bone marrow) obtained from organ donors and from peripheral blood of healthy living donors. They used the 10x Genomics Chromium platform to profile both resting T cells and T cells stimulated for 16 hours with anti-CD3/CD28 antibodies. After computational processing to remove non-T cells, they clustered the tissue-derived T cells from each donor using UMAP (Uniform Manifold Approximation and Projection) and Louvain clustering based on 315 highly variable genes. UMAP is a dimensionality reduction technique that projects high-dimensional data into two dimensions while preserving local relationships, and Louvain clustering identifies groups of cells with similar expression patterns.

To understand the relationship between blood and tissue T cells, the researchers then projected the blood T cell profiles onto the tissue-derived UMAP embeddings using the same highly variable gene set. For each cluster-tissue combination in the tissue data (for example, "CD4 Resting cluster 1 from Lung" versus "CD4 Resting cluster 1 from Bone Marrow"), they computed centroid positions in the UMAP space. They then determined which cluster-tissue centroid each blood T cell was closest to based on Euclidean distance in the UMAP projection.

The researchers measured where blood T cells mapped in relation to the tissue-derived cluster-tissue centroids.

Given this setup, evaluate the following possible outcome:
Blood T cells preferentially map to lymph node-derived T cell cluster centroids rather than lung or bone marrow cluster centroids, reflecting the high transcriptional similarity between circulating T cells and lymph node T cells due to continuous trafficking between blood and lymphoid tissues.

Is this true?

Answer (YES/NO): NO